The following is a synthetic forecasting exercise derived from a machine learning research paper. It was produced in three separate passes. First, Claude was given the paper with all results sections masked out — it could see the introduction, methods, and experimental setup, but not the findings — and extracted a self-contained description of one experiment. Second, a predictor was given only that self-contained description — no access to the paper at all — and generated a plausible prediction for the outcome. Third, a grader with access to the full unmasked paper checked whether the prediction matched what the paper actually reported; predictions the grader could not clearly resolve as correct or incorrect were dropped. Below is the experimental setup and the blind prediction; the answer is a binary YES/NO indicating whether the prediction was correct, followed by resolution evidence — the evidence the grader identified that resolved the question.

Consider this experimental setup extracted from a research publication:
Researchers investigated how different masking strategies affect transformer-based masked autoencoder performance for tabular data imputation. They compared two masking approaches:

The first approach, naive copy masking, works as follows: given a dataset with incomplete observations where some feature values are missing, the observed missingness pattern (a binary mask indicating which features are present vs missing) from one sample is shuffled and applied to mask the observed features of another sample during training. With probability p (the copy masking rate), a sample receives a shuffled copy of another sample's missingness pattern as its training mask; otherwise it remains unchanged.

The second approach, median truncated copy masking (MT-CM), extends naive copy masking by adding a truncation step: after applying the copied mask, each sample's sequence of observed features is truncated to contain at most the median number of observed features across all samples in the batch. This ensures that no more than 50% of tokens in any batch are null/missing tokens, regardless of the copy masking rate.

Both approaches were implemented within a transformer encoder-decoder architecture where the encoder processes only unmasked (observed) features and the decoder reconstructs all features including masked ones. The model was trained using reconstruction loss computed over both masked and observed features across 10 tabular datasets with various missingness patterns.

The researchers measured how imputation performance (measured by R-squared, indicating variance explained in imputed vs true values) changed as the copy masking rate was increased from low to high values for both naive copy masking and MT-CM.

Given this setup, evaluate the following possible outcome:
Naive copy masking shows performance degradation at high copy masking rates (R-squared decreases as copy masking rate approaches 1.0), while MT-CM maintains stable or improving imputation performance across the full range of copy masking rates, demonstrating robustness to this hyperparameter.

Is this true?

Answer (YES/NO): YES